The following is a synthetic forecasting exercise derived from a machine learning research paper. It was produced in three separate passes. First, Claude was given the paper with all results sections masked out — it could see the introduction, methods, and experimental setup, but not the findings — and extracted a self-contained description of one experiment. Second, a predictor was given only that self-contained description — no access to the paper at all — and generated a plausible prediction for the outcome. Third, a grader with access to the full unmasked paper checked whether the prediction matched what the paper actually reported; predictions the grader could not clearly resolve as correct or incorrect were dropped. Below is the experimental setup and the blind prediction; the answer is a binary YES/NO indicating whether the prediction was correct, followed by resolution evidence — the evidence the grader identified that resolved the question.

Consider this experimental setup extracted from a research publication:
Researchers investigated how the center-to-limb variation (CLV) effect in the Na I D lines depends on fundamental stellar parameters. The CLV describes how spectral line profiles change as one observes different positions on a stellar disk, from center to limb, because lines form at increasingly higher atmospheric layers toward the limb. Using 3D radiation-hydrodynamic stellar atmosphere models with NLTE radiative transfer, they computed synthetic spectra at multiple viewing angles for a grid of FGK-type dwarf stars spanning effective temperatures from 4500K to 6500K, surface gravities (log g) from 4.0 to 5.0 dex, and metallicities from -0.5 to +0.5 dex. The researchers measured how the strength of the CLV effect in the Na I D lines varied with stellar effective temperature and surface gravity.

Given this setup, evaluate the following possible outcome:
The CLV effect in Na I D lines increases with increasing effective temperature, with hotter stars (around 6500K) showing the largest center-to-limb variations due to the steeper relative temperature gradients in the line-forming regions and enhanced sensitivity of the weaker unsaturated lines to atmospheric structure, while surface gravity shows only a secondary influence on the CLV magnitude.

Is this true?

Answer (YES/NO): NO